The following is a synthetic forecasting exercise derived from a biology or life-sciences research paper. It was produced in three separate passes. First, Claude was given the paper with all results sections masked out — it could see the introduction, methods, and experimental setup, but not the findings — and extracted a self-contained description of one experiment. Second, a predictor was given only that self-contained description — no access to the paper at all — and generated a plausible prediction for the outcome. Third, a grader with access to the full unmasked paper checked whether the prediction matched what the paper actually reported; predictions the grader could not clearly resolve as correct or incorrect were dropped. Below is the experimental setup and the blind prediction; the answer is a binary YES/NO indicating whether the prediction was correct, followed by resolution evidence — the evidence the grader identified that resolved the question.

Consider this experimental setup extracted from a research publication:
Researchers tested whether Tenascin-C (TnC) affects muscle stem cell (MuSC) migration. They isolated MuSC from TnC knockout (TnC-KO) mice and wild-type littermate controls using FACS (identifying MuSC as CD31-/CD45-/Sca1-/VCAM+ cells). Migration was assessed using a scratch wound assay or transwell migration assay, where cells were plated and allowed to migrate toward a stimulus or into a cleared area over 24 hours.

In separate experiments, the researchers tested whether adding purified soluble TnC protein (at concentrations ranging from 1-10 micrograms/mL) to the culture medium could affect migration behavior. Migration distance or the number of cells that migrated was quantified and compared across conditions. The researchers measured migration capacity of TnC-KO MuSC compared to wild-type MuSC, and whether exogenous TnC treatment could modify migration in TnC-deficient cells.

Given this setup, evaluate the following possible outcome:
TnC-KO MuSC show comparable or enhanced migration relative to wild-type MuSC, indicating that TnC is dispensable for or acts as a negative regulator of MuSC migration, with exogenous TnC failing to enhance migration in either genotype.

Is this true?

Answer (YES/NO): NO